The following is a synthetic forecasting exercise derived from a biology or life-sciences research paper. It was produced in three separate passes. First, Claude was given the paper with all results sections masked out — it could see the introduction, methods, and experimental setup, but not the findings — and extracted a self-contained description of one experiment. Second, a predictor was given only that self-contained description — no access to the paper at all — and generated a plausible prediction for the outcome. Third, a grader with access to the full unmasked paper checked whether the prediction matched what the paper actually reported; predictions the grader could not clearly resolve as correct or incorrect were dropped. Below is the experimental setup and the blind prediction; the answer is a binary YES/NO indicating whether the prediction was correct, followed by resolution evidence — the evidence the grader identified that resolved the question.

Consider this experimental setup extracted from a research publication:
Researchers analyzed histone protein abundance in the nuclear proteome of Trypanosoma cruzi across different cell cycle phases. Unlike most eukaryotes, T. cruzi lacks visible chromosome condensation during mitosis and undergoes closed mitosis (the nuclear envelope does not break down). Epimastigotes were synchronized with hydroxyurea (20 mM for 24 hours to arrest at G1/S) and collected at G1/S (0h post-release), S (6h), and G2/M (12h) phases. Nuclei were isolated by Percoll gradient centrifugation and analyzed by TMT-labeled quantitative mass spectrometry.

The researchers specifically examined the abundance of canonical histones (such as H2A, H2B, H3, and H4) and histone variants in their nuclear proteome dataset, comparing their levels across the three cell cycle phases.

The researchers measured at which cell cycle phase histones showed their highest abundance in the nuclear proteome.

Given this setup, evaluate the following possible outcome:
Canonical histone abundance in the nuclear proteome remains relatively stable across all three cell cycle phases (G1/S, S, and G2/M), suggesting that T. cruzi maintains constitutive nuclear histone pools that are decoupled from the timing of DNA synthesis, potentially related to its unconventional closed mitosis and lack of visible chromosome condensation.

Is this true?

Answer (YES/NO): NO